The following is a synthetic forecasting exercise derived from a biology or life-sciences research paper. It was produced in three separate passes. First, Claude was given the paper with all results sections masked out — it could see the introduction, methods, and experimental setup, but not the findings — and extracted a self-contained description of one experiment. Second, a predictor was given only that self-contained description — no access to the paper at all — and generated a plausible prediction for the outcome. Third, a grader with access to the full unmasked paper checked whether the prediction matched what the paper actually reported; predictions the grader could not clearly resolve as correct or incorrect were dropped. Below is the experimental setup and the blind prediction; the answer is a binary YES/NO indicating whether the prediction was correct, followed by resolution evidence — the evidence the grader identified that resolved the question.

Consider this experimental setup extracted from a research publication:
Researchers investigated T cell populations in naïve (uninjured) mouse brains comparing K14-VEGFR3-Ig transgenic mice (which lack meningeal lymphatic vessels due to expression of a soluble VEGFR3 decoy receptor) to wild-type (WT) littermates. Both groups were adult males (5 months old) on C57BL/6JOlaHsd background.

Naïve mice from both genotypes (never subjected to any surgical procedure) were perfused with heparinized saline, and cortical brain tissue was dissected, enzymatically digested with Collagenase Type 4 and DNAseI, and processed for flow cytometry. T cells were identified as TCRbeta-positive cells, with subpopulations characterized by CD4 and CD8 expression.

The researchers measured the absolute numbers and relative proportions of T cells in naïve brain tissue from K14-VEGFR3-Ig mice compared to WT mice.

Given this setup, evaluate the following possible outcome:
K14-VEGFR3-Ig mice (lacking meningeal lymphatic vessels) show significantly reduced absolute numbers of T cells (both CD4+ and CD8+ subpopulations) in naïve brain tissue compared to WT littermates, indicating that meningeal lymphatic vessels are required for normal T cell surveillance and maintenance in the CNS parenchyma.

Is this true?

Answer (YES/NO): NO